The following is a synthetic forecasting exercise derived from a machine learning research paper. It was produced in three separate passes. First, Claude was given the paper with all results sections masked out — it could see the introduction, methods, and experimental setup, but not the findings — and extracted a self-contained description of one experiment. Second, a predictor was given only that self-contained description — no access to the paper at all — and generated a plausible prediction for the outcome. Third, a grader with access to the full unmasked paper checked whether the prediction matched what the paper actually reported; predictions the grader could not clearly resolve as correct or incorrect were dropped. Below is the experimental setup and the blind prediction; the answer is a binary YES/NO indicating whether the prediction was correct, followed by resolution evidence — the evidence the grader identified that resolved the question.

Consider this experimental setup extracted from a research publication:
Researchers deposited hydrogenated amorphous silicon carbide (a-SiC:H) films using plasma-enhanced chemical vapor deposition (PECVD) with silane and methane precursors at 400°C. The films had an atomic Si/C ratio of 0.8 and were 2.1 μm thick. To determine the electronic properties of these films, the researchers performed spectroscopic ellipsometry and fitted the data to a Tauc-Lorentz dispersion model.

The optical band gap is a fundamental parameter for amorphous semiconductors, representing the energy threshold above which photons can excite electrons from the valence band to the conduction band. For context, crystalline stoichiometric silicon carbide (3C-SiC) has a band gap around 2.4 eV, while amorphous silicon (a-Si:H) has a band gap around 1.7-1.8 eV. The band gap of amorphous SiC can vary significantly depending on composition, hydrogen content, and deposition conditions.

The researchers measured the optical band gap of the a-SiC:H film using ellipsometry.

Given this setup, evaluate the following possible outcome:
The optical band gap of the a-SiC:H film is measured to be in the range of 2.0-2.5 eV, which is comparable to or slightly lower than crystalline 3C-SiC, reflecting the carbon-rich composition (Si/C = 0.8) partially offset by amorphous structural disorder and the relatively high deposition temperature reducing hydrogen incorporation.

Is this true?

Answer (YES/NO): NO